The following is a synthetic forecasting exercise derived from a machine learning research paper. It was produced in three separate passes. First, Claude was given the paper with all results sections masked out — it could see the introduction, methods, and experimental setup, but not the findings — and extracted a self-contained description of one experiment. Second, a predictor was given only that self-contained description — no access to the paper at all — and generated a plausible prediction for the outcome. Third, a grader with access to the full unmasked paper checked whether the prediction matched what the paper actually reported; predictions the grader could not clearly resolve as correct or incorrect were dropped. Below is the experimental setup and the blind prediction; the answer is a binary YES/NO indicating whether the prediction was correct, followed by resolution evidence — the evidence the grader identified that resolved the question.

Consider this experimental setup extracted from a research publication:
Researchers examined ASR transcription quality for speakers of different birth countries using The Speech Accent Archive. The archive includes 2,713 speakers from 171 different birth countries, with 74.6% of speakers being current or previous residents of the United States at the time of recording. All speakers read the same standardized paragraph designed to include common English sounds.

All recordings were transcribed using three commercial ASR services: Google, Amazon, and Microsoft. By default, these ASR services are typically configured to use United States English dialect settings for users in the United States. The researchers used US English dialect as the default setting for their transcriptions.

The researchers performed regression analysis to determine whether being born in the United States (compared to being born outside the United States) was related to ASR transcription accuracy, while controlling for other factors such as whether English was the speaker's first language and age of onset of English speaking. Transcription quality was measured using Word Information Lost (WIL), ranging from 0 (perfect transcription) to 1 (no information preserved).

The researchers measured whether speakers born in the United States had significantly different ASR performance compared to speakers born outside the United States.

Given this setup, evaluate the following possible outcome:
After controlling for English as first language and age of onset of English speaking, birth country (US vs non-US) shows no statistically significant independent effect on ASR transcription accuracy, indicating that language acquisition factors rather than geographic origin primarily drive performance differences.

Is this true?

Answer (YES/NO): NO